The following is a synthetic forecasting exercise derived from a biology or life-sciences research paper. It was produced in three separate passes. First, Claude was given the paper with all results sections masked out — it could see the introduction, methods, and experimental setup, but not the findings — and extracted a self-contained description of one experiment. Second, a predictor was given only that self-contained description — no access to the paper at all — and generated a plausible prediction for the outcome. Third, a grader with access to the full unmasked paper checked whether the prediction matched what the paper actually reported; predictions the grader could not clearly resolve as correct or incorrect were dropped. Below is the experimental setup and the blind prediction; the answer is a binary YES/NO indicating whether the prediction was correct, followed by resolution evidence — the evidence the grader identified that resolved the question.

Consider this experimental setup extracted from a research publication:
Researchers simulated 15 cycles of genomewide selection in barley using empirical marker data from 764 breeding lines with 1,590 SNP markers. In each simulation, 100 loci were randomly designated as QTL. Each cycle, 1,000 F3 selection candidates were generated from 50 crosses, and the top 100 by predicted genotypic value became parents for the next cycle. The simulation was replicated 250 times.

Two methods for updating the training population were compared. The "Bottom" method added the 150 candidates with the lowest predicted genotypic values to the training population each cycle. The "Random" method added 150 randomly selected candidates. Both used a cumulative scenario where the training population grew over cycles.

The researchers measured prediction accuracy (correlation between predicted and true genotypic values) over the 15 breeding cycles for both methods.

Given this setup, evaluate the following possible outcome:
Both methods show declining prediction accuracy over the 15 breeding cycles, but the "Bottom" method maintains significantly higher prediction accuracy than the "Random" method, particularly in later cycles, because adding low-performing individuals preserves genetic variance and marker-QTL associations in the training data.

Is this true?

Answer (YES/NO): NO